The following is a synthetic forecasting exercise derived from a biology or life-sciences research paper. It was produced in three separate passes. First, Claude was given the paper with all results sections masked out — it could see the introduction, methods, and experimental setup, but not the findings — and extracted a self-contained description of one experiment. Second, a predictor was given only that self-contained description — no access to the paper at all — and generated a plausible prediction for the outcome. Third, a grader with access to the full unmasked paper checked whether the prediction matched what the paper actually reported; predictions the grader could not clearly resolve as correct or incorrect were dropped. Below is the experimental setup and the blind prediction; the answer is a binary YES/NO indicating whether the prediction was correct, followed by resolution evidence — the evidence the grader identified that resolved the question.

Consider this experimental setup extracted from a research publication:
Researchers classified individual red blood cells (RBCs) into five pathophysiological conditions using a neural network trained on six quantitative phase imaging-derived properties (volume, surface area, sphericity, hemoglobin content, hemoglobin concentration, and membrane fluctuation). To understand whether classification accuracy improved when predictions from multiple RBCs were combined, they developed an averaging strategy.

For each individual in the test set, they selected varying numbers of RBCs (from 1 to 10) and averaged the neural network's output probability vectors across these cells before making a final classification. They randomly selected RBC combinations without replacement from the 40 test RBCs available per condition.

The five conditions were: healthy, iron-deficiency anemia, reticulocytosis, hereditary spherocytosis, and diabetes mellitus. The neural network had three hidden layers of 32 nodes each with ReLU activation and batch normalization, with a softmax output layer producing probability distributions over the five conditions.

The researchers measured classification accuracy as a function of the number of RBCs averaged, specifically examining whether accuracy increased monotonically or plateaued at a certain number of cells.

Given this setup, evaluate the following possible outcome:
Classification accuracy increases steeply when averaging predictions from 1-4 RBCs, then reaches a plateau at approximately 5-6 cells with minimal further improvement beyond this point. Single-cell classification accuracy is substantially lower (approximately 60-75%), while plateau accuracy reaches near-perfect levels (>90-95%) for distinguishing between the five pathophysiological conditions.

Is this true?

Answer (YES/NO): NO